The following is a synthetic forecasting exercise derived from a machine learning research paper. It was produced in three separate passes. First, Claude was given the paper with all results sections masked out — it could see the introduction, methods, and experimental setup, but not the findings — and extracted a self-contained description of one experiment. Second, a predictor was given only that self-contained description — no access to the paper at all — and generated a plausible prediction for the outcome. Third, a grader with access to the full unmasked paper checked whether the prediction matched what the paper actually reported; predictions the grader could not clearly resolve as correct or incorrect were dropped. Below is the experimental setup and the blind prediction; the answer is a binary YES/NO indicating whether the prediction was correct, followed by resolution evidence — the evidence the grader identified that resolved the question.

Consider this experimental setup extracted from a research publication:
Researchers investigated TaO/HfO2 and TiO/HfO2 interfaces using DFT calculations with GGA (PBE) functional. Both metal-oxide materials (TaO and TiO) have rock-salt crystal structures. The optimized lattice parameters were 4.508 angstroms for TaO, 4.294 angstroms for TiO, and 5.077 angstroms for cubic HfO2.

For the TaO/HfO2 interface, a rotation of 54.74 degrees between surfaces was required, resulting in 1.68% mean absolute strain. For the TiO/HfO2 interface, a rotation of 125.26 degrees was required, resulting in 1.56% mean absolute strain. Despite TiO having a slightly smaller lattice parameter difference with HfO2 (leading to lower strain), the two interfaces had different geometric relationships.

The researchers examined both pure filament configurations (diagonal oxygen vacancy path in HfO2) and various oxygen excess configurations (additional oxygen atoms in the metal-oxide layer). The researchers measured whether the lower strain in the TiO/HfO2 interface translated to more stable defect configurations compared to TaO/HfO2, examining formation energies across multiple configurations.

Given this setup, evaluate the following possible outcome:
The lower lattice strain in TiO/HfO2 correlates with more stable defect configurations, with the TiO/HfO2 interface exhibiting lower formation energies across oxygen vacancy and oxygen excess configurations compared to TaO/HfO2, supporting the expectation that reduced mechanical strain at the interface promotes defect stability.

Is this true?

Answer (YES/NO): NO